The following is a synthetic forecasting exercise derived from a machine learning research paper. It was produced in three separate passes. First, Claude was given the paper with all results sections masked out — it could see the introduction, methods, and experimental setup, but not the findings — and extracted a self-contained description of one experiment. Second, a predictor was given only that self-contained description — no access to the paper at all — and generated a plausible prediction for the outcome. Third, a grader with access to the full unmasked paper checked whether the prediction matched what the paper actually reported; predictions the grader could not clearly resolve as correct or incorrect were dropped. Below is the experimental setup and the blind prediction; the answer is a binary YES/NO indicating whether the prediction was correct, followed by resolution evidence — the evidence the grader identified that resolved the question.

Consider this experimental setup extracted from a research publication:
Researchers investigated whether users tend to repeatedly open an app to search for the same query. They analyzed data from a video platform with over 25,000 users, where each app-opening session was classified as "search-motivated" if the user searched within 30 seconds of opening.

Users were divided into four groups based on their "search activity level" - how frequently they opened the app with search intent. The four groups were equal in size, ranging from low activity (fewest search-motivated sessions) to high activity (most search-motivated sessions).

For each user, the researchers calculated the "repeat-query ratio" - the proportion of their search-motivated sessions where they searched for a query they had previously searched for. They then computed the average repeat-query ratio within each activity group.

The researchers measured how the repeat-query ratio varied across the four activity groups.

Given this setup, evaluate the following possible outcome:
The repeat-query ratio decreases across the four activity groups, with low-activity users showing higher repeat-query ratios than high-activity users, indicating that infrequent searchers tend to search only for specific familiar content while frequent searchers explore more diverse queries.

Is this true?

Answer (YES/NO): NO